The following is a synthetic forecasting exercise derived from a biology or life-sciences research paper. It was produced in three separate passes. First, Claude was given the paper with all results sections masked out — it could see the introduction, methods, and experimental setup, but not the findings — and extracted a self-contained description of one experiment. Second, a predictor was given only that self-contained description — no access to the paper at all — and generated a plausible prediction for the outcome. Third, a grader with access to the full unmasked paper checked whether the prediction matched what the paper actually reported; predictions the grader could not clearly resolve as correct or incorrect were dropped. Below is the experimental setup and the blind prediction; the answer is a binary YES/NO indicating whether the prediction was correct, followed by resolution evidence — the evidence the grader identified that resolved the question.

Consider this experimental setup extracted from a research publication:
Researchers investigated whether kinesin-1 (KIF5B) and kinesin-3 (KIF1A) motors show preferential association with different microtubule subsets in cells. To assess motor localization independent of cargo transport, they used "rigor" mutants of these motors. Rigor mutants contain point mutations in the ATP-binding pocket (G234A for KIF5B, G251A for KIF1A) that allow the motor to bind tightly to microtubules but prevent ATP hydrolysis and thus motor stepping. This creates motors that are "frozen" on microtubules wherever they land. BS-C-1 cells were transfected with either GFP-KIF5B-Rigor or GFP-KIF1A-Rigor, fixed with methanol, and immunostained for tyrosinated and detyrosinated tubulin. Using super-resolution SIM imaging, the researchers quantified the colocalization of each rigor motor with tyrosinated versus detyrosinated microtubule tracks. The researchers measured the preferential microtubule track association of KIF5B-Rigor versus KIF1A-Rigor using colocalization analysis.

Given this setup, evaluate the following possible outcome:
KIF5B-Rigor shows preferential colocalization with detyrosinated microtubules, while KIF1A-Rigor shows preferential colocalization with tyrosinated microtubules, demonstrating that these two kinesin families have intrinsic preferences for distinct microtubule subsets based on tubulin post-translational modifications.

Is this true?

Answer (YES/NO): YES